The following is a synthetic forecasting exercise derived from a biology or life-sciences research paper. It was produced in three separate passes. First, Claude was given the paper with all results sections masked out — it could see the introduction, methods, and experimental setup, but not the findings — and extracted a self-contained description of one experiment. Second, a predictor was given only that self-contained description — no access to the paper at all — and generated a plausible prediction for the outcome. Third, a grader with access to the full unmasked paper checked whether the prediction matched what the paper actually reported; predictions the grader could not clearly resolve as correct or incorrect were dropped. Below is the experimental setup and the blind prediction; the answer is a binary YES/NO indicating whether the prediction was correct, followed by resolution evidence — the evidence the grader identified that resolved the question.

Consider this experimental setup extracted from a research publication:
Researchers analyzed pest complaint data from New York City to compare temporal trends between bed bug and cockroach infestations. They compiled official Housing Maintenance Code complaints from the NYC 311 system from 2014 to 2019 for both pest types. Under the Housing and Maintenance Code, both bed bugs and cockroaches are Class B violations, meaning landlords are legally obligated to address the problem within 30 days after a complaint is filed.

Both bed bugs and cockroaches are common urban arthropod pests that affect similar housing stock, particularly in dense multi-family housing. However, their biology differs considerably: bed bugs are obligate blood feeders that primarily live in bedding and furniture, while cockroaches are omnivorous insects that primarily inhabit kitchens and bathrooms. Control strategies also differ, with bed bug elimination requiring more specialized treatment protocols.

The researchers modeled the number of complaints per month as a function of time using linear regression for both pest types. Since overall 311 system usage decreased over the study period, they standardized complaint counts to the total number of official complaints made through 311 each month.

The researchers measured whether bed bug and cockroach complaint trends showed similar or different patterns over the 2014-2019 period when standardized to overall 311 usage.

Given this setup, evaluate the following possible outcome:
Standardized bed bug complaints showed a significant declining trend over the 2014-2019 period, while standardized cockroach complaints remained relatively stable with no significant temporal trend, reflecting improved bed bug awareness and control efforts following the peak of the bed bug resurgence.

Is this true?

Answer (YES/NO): NO